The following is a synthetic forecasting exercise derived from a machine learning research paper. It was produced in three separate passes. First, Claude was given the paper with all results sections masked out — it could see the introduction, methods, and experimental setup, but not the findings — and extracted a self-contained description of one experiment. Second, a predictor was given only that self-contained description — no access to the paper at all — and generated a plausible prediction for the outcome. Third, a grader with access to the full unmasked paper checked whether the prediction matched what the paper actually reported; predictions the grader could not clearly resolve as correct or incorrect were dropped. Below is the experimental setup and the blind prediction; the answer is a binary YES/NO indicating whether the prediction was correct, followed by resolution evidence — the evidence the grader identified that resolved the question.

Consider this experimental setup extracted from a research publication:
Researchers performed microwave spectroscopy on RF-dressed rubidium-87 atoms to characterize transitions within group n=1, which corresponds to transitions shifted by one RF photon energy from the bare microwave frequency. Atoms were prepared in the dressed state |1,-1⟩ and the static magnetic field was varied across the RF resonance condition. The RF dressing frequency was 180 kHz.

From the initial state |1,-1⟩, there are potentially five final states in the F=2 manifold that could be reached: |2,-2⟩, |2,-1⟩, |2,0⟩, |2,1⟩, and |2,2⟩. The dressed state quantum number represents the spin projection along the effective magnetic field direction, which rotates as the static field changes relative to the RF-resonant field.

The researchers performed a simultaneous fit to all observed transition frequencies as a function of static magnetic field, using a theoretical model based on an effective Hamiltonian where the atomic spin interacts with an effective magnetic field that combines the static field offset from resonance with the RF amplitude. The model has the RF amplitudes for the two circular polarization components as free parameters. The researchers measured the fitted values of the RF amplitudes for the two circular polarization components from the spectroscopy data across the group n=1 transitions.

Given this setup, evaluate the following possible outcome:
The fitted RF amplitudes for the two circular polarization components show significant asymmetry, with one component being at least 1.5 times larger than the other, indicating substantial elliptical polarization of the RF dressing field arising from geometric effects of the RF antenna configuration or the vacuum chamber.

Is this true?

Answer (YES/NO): NO